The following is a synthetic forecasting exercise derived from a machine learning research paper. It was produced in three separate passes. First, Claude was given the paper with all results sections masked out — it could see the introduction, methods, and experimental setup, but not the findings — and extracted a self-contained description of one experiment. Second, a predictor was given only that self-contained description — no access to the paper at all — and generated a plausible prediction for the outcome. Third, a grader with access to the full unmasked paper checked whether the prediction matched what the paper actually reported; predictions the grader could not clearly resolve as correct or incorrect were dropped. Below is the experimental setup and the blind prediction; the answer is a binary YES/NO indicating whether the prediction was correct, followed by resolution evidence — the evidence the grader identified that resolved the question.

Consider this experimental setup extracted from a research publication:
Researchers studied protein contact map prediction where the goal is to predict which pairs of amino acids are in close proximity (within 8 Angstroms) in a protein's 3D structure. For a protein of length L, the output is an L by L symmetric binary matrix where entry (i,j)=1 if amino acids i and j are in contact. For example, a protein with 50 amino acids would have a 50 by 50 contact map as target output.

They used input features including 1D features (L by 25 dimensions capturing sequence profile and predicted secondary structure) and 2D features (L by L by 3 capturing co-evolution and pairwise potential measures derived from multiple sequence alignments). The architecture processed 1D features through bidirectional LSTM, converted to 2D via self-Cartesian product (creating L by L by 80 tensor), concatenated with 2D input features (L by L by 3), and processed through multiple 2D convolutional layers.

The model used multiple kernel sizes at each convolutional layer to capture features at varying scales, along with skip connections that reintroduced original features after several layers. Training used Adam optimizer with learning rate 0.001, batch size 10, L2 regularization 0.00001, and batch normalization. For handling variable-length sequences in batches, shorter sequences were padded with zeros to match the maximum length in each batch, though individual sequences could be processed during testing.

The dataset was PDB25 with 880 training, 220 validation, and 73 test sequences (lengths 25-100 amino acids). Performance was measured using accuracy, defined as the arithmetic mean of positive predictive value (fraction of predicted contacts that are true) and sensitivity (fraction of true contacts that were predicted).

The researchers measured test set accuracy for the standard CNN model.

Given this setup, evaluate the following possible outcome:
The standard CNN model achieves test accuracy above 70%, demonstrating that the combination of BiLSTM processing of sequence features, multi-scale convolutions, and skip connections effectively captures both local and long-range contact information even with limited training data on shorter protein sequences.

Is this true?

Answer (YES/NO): YES